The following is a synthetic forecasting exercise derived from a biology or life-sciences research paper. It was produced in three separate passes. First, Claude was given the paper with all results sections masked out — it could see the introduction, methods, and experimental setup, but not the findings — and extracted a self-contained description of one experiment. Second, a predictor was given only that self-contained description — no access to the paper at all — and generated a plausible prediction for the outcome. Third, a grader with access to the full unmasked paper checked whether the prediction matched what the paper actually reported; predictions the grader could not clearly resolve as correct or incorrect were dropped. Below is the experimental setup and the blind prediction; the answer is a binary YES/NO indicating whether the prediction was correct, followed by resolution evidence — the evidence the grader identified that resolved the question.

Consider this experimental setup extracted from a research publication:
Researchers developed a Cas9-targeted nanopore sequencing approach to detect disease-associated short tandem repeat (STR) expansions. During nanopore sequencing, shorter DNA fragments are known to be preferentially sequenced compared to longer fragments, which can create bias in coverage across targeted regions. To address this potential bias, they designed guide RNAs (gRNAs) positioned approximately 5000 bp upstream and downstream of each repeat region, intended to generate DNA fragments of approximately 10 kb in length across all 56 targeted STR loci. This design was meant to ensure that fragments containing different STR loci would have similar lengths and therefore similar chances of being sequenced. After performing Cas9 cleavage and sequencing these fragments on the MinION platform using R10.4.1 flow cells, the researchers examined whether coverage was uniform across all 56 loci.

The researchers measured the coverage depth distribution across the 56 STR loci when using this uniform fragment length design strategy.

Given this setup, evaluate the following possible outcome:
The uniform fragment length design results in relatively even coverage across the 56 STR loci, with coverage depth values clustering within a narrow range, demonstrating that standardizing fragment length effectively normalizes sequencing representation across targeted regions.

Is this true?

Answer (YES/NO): YES